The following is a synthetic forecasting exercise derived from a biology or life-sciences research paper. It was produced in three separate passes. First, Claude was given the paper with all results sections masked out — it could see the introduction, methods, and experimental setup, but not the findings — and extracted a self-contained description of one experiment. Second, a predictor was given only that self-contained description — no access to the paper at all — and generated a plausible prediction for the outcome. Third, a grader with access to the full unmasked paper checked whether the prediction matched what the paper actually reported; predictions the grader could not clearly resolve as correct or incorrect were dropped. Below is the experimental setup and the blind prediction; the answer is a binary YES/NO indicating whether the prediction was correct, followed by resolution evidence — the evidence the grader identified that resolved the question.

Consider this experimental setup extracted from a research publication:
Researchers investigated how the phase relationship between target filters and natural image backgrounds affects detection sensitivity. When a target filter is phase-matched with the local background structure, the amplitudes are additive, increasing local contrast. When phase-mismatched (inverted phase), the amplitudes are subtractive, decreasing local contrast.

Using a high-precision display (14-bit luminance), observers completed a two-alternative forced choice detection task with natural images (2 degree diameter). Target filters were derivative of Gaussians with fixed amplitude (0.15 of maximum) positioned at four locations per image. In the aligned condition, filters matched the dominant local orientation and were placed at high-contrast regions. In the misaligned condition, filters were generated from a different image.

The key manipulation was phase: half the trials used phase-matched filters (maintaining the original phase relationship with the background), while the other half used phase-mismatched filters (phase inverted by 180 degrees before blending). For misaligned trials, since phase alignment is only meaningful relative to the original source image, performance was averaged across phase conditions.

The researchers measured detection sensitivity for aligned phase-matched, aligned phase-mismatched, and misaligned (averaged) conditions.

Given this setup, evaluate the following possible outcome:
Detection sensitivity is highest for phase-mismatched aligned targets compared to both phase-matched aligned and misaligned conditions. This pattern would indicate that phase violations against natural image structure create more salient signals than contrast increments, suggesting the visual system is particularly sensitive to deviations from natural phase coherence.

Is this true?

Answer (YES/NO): NO